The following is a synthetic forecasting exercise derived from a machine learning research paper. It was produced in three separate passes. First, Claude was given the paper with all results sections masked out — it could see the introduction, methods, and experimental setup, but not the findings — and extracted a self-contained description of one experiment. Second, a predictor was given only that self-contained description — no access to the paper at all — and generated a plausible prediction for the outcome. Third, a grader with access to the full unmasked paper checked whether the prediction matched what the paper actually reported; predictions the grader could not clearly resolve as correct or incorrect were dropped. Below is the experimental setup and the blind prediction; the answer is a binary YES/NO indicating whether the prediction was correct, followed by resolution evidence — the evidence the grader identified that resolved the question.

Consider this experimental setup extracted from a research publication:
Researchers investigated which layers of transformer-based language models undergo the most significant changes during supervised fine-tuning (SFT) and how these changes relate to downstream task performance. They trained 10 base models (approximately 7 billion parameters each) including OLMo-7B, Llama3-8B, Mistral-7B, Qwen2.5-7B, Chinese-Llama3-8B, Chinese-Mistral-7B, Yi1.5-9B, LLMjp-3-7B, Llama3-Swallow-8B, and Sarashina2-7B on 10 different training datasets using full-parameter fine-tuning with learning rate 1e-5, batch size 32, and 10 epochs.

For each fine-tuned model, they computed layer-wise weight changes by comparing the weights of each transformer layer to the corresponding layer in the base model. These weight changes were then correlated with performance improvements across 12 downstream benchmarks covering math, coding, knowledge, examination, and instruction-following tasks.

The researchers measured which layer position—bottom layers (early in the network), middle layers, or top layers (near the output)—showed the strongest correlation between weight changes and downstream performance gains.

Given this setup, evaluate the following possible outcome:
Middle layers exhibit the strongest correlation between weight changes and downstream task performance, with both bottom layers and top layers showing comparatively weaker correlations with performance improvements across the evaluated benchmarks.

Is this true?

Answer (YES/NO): YES